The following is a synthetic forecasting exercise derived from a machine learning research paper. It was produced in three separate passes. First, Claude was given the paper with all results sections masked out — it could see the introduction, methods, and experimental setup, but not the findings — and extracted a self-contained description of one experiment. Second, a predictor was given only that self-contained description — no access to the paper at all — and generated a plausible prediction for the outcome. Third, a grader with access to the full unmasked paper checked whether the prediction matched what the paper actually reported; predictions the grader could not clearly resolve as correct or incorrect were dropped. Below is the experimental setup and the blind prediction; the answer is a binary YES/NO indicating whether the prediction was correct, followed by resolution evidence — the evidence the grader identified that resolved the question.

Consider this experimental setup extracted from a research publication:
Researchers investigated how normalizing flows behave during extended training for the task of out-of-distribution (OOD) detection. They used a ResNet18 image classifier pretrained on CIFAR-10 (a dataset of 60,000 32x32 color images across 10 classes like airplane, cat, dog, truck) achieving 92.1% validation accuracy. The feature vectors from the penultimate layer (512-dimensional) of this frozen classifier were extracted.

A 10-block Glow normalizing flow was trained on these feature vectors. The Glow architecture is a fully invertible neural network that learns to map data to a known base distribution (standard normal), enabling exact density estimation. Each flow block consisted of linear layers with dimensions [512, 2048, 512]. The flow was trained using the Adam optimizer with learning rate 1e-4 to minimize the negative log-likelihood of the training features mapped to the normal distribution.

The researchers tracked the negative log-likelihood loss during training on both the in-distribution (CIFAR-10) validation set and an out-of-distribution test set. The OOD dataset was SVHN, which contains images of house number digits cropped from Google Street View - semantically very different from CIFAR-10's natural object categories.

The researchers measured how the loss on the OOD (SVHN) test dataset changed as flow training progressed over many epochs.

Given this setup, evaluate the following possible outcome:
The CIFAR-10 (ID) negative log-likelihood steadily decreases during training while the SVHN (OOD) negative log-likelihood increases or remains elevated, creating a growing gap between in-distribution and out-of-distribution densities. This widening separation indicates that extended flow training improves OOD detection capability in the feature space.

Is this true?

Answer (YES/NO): NO